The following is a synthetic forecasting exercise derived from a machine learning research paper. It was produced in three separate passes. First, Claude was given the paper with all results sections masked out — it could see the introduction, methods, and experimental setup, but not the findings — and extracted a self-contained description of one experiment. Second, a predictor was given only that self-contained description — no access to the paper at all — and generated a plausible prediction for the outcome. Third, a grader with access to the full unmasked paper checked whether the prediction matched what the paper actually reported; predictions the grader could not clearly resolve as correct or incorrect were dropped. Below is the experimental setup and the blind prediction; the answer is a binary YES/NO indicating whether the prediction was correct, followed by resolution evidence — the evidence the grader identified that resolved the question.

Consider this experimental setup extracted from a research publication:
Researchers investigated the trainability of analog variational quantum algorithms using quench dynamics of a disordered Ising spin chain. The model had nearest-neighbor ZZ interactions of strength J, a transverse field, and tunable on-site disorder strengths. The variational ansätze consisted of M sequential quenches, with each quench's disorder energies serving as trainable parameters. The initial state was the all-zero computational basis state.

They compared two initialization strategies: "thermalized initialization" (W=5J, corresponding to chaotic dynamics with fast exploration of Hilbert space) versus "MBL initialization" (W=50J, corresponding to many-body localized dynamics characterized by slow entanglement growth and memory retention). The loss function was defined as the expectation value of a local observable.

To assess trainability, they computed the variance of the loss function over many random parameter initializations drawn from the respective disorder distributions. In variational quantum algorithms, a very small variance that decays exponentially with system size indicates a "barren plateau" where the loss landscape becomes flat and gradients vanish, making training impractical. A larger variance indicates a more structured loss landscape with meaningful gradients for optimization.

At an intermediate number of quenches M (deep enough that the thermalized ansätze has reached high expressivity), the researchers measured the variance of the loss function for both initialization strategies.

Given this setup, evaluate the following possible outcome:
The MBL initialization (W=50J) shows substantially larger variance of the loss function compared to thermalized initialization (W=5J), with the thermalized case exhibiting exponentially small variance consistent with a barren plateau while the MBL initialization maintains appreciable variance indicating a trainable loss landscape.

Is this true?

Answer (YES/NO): YES